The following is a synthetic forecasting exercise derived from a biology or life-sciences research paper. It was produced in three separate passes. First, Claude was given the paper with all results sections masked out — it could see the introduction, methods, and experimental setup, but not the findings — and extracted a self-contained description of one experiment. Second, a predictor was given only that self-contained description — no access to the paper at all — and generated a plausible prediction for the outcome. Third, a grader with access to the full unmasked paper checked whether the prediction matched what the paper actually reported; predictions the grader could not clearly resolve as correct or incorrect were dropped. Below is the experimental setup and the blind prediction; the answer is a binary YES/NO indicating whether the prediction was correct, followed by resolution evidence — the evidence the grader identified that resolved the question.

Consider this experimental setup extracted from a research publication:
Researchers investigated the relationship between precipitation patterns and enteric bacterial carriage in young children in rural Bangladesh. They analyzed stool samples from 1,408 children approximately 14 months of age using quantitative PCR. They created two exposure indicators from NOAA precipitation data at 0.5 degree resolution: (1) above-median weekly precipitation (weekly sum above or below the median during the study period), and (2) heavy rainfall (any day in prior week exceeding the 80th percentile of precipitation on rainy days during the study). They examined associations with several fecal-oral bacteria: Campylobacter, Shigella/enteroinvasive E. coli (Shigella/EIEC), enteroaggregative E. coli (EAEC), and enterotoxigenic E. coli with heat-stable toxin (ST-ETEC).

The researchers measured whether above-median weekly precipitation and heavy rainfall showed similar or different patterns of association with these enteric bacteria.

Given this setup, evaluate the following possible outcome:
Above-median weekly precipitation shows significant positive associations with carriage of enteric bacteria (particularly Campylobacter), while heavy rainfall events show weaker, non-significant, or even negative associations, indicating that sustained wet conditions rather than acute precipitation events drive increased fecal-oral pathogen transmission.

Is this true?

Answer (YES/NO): NO